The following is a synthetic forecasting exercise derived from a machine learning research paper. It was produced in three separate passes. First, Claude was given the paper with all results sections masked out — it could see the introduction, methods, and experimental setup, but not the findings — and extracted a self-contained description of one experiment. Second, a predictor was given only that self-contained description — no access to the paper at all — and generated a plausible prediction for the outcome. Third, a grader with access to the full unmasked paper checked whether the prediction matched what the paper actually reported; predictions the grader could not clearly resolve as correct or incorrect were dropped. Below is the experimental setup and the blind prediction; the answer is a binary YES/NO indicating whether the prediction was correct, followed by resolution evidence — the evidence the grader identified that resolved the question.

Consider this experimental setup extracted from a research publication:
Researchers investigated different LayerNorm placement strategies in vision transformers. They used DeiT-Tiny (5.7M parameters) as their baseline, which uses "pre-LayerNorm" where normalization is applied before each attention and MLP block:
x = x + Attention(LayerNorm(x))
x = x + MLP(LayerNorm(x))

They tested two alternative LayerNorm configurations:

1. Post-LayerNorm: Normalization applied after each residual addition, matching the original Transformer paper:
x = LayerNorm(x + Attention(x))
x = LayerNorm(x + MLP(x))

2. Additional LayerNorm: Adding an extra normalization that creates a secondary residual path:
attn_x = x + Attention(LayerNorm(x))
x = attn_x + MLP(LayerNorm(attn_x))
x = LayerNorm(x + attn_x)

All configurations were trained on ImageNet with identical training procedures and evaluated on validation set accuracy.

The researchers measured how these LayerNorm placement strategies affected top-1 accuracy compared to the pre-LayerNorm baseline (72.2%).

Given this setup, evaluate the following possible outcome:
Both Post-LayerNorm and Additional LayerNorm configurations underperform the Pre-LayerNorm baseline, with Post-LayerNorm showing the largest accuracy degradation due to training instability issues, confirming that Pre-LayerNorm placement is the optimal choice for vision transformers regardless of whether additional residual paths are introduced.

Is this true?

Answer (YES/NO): NO